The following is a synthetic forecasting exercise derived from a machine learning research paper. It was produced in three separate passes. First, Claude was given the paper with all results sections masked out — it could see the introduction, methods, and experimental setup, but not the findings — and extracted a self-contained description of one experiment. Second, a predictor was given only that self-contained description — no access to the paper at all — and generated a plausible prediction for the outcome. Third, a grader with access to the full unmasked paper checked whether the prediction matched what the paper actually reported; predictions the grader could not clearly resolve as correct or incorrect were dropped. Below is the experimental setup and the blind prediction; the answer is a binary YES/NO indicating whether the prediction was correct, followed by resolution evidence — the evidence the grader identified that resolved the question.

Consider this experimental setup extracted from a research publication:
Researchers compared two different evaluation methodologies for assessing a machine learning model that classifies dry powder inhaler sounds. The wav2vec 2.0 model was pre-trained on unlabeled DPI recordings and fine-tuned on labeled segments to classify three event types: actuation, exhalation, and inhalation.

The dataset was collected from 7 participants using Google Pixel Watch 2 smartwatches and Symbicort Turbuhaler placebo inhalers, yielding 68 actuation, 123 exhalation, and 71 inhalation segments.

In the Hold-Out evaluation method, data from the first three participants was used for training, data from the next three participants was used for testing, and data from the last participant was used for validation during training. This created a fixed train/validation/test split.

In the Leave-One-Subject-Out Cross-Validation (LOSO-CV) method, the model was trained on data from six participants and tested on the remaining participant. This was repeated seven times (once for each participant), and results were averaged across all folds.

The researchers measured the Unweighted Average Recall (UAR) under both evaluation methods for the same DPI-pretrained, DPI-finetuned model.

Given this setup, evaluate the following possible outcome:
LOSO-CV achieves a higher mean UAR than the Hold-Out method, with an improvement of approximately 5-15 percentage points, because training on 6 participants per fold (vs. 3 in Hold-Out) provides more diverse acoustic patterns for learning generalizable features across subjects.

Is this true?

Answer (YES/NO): NO